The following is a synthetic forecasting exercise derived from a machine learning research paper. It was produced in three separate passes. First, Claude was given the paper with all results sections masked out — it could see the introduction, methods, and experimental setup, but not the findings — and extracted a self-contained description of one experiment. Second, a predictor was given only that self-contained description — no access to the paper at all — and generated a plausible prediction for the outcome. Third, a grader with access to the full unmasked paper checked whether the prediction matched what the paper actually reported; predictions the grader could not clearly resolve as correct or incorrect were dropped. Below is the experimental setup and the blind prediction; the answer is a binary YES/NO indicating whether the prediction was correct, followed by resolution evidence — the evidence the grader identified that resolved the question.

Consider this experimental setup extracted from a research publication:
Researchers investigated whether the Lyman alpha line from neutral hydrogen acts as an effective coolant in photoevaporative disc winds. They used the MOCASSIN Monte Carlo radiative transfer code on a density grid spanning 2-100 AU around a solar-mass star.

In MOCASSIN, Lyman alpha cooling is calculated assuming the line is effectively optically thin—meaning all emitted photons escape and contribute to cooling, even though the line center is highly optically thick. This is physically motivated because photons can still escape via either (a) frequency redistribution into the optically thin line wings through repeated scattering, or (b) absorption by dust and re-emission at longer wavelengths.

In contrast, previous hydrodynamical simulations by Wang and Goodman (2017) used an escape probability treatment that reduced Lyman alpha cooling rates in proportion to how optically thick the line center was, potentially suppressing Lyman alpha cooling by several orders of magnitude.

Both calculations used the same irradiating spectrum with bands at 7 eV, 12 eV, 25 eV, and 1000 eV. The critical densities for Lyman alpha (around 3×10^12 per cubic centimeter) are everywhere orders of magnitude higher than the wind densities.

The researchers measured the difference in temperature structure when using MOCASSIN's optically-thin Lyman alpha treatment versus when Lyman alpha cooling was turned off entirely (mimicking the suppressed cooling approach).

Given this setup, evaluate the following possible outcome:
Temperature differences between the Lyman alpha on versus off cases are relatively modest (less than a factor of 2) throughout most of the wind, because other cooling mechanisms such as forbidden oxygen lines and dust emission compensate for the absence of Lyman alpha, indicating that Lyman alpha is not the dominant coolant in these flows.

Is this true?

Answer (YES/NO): NO